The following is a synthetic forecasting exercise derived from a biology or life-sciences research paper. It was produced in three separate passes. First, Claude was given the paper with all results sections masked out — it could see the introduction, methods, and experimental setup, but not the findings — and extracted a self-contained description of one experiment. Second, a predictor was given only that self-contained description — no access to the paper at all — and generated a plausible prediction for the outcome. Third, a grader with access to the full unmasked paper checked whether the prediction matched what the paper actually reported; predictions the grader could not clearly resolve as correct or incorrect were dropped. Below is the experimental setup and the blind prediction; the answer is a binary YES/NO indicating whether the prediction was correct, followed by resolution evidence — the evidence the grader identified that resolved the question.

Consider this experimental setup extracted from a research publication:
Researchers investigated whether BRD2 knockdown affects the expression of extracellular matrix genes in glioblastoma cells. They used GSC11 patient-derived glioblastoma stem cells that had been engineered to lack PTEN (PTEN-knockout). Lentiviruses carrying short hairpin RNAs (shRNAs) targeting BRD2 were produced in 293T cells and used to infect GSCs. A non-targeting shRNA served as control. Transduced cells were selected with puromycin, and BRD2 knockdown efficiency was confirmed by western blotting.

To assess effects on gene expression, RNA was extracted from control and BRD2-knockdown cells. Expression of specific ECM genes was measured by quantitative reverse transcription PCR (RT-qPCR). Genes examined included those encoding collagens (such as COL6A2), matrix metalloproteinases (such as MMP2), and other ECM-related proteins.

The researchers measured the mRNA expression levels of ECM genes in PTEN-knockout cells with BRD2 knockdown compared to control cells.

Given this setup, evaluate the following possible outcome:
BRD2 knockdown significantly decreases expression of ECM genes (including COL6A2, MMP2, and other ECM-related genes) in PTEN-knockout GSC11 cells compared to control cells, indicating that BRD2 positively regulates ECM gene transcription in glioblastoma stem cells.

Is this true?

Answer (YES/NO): YES